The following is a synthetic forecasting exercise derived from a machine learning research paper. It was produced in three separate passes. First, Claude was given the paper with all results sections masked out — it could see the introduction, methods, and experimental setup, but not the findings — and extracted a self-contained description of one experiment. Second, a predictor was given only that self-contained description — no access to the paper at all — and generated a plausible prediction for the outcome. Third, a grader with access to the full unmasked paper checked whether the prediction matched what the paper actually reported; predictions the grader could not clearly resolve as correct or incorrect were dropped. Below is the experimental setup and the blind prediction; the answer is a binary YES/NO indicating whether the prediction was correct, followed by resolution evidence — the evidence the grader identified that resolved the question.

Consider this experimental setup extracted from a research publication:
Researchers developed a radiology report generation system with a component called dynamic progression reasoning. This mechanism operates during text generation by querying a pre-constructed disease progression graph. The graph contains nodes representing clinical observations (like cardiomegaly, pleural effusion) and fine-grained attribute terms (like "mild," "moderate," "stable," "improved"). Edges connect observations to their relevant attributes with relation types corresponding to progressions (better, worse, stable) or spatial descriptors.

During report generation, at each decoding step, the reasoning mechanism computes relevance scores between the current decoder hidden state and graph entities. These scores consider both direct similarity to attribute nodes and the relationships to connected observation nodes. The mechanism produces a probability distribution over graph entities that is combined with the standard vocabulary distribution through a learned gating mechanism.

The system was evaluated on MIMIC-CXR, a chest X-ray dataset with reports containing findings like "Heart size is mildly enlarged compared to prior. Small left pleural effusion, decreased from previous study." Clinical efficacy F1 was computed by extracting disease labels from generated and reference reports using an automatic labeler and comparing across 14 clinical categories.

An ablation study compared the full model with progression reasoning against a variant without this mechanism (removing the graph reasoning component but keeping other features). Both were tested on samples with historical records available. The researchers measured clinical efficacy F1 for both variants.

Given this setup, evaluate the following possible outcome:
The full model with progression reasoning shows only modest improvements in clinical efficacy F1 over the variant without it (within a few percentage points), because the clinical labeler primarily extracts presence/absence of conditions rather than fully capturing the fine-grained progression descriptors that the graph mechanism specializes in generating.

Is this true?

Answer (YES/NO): NO